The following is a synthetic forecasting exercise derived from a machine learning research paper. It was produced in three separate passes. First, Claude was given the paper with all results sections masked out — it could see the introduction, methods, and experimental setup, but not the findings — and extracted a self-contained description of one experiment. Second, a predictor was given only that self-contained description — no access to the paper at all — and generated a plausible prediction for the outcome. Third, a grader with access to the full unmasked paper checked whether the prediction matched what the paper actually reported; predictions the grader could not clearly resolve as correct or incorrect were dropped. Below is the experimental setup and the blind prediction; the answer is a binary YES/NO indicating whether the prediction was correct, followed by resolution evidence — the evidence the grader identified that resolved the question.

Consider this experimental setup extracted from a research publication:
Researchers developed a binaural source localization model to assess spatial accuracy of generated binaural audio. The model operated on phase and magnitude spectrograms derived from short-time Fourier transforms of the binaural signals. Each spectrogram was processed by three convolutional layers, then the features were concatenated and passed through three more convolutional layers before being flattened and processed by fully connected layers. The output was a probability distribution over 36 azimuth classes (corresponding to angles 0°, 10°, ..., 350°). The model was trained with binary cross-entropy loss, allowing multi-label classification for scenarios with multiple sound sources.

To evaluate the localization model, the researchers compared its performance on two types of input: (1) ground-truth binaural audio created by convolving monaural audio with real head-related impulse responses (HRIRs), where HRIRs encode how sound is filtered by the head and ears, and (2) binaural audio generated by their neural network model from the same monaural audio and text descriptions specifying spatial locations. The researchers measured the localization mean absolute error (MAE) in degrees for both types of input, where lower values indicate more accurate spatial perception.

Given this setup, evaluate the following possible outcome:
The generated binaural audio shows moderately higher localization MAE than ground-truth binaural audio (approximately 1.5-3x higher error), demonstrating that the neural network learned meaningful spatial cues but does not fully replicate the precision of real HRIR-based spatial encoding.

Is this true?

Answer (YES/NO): NO